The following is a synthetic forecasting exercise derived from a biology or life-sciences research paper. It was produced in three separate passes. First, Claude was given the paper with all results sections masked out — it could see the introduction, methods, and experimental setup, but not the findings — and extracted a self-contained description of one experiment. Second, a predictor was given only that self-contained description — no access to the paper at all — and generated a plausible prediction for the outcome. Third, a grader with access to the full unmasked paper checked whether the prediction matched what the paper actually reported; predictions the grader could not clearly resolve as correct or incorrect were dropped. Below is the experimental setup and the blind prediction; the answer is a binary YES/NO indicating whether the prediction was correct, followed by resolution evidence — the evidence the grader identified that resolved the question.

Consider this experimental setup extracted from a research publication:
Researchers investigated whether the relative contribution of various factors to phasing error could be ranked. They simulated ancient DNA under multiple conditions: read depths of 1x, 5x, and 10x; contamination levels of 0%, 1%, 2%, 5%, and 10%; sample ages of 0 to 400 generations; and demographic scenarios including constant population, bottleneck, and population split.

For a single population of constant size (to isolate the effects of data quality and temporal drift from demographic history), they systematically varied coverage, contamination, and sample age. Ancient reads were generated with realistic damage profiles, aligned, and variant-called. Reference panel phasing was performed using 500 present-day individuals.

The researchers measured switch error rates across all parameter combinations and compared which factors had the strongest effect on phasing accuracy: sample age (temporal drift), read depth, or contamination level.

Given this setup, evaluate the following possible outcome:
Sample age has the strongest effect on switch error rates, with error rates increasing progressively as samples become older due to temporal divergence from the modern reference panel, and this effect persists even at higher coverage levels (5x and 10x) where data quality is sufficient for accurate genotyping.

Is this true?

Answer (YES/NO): NO